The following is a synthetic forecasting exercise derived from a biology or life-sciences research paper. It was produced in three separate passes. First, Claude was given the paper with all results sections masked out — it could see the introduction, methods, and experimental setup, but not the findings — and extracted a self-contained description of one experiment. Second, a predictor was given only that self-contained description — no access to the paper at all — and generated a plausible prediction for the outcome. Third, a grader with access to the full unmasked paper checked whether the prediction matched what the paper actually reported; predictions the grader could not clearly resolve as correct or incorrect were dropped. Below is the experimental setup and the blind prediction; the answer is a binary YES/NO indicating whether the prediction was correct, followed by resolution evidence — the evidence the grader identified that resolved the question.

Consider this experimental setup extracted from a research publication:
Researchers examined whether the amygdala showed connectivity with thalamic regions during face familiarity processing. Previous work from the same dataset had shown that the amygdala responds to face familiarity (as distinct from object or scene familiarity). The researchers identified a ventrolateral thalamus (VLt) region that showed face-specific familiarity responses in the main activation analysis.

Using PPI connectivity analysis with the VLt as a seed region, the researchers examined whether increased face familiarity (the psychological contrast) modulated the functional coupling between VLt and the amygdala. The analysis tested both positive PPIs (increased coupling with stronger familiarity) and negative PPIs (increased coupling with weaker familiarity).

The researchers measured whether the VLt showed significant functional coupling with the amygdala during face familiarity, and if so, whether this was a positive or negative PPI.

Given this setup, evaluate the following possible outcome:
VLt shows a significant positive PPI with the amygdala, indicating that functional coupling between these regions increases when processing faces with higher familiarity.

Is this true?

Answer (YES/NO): NO